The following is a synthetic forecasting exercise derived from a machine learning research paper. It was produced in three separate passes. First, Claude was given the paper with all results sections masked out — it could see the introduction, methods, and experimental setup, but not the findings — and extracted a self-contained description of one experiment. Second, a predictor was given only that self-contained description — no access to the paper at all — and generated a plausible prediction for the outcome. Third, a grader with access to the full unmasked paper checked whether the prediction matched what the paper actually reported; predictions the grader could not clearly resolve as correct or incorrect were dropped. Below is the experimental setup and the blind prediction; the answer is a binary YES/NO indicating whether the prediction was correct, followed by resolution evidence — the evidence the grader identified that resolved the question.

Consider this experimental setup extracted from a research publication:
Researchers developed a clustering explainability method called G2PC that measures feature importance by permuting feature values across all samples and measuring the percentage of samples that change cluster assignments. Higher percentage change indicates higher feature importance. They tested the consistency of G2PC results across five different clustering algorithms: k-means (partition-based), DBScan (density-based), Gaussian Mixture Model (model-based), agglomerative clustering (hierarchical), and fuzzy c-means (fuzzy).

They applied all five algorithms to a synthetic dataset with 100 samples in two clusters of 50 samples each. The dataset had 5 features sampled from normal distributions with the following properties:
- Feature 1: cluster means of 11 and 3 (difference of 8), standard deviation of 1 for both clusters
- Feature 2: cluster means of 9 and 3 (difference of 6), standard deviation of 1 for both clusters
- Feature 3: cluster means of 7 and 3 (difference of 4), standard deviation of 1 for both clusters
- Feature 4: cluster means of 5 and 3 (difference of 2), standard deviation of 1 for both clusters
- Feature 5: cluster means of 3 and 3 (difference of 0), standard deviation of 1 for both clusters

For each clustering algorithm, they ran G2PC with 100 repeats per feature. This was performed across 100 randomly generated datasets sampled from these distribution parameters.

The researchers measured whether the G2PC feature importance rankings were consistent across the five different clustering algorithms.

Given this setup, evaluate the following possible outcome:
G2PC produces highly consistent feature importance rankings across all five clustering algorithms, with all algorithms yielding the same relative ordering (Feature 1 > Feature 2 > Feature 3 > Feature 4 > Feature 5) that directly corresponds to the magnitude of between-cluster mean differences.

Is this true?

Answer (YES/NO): NO